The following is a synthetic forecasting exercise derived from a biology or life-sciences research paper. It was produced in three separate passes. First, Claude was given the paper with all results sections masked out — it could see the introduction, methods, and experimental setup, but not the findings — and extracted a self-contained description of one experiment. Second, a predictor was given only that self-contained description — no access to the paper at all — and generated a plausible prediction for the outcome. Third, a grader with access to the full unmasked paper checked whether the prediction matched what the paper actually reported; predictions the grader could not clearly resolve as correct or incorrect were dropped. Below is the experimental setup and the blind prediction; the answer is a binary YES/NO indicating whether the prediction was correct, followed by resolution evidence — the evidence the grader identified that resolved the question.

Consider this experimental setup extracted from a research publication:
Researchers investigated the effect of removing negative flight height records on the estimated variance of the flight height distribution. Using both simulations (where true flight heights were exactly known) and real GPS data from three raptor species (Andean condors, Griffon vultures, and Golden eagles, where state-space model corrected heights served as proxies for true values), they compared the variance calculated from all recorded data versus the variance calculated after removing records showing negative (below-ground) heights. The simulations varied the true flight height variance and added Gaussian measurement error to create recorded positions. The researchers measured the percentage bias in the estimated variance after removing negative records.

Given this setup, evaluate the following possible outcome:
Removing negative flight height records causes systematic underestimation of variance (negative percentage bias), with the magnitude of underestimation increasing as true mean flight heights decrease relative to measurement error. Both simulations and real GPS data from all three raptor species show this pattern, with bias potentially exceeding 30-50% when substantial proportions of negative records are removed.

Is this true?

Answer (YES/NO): NO